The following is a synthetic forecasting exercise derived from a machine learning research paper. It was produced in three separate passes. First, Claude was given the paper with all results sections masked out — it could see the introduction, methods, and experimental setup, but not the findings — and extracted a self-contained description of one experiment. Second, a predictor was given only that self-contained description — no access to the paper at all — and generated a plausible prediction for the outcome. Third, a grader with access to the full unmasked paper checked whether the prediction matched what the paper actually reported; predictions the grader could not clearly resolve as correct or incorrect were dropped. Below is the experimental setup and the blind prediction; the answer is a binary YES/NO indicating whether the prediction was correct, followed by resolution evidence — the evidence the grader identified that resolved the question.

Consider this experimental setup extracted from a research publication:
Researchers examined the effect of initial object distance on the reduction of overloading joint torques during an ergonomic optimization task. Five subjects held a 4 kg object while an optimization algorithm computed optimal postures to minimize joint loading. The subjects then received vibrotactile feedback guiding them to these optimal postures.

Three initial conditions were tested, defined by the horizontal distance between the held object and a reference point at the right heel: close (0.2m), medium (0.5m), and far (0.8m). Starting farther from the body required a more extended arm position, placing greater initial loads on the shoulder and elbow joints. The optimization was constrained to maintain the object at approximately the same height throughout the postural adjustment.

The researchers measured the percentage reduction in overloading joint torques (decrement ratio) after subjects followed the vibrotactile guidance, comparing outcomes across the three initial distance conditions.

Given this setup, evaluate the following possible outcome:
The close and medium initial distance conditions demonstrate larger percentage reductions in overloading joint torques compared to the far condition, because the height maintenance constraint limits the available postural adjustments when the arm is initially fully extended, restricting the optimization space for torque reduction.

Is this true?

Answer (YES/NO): NO